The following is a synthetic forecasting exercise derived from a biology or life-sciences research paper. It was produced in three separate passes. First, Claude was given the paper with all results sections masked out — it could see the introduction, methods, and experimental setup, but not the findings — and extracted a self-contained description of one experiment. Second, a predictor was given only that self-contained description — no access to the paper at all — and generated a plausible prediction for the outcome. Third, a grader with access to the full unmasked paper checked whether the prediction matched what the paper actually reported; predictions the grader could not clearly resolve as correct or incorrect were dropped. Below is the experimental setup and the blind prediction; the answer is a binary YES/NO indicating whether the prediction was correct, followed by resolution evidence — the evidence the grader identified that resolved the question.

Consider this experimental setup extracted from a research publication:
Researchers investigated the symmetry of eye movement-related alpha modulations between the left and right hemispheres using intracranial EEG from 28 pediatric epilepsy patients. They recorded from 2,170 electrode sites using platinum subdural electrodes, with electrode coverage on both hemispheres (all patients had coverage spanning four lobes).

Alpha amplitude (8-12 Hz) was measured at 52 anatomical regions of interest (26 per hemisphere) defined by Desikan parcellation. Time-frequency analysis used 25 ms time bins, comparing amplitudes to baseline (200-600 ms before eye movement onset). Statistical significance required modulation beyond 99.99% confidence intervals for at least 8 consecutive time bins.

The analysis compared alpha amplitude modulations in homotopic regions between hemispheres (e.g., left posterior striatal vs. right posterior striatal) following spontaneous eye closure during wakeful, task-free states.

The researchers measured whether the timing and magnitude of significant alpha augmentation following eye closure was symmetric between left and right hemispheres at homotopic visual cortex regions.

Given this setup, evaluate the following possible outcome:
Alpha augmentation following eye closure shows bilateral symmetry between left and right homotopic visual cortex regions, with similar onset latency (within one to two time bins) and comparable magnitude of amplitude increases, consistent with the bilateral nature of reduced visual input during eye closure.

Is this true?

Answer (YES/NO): NO